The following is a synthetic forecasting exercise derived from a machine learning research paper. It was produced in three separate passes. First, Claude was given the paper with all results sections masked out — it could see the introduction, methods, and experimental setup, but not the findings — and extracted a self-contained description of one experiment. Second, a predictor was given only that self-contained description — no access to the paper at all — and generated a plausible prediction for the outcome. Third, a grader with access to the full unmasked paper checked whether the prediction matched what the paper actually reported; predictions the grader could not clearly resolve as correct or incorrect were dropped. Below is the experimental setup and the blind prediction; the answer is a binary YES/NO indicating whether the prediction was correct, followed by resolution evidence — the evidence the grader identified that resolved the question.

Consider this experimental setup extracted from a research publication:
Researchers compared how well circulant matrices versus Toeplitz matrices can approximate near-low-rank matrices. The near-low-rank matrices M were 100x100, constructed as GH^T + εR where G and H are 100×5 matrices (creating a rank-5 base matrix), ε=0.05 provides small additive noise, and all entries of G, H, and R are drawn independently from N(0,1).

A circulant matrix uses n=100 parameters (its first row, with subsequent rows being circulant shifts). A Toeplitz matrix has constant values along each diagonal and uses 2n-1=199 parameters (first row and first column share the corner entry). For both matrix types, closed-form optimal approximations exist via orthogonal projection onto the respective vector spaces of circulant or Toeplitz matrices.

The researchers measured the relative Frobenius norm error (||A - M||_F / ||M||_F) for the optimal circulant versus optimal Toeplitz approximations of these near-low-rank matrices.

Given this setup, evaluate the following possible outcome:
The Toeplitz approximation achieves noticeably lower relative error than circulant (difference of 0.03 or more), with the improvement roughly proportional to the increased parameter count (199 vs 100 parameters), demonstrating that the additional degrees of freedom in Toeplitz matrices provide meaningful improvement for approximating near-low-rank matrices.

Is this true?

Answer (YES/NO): NO